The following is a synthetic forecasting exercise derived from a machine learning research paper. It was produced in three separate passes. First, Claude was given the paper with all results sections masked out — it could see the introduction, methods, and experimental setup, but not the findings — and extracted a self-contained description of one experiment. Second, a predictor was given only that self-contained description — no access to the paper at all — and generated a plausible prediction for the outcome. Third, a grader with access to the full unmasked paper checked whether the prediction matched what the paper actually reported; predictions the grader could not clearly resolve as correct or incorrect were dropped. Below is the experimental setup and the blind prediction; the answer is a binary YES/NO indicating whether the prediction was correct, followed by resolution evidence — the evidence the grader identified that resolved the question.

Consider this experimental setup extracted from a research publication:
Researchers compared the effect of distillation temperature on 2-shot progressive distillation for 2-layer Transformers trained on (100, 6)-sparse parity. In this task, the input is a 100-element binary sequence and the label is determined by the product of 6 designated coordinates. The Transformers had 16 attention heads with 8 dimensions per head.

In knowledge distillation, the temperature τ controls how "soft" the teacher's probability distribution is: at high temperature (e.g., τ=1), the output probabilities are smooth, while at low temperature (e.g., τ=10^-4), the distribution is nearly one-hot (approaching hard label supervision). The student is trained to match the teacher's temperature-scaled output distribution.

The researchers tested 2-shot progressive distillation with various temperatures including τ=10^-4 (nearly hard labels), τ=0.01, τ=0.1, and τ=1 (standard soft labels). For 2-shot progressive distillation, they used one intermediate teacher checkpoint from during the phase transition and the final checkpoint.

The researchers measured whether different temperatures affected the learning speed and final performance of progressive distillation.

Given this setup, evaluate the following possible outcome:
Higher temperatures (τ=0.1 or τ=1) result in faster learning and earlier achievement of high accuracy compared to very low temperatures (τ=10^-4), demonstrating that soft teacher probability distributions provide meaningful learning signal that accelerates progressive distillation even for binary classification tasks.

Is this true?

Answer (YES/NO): NO